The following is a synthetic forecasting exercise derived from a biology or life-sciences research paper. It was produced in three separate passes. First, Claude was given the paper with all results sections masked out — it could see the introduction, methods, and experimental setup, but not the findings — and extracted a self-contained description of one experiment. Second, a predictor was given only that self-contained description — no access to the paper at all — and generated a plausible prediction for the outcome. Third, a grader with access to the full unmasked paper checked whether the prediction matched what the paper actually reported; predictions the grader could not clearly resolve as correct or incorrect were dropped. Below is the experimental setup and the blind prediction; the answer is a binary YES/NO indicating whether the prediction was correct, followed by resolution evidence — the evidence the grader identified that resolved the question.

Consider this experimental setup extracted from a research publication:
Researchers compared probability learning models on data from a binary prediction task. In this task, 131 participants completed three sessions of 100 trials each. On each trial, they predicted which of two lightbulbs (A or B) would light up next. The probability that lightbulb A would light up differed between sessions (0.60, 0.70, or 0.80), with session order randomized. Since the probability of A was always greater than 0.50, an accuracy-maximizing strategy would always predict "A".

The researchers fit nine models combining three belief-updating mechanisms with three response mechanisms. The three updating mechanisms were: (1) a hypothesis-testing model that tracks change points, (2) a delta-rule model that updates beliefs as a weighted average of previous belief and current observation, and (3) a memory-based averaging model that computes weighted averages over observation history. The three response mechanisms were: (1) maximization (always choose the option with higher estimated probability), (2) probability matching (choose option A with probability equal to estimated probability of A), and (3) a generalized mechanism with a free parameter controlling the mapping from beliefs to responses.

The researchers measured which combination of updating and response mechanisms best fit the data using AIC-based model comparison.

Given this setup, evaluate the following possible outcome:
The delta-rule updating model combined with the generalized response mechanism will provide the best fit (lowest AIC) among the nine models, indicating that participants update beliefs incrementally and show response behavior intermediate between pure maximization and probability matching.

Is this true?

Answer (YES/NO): YES